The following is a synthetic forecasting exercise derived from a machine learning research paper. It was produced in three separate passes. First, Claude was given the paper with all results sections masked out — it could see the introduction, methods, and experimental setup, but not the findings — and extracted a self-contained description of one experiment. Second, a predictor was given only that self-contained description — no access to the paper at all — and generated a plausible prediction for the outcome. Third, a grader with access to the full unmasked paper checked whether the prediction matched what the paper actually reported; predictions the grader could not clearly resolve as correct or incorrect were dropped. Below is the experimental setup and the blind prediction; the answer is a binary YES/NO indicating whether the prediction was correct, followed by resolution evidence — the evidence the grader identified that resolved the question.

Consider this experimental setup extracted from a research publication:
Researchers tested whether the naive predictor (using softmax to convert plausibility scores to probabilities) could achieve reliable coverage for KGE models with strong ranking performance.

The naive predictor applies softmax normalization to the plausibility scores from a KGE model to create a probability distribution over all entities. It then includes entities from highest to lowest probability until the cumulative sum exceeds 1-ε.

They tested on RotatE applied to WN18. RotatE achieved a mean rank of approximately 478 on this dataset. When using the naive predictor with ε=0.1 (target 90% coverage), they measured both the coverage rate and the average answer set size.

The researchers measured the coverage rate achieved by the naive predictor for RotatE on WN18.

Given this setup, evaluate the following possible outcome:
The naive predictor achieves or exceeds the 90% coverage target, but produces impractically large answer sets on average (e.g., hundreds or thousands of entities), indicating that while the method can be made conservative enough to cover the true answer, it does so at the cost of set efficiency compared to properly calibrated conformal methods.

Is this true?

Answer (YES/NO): YES